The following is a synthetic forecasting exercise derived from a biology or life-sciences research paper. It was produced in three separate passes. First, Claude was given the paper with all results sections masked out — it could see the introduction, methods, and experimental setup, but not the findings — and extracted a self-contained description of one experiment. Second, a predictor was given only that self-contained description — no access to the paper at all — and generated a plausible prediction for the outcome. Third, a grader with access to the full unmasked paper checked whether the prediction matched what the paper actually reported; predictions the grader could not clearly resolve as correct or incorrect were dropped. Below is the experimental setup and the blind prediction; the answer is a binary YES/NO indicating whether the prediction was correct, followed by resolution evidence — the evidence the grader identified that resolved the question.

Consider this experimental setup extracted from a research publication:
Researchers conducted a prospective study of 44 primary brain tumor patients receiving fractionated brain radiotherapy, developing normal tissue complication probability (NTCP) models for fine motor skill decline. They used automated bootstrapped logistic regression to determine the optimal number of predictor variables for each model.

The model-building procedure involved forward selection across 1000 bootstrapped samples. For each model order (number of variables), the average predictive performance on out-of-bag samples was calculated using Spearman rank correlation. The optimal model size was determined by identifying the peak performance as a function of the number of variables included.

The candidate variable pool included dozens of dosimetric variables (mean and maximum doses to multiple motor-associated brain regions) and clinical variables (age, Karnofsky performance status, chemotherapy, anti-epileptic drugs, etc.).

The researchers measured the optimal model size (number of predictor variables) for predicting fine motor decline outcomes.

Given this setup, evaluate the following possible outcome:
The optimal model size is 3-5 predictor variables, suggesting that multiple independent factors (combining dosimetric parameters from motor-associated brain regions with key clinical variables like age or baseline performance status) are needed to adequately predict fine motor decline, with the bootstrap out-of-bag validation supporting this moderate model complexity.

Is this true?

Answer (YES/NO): NO